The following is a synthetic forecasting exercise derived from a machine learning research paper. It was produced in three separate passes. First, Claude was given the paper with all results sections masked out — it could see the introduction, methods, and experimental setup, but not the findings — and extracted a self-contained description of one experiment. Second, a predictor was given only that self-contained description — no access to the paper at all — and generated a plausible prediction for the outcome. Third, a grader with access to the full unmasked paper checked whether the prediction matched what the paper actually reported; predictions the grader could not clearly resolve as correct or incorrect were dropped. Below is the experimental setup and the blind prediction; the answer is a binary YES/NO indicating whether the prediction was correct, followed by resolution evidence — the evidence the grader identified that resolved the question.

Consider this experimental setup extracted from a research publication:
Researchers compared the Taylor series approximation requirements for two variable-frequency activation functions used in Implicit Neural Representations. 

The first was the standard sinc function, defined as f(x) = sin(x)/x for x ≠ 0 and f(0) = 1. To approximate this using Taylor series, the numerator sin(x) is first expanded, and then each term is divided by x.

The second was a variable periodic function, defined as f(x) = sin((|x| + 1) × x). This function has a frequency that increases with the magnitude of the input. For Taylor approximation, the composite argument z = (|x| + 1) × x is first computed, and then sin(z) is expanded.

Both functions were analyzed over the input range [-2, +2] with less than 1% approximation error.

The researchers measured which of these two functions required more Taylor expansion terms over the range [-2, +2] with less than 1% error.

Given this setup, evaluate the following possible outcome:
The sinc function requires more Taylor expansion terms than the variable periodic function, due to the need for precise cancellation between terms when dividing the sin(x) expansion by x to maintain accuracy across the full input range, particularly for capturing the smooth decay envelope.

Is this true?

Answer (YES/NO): NO